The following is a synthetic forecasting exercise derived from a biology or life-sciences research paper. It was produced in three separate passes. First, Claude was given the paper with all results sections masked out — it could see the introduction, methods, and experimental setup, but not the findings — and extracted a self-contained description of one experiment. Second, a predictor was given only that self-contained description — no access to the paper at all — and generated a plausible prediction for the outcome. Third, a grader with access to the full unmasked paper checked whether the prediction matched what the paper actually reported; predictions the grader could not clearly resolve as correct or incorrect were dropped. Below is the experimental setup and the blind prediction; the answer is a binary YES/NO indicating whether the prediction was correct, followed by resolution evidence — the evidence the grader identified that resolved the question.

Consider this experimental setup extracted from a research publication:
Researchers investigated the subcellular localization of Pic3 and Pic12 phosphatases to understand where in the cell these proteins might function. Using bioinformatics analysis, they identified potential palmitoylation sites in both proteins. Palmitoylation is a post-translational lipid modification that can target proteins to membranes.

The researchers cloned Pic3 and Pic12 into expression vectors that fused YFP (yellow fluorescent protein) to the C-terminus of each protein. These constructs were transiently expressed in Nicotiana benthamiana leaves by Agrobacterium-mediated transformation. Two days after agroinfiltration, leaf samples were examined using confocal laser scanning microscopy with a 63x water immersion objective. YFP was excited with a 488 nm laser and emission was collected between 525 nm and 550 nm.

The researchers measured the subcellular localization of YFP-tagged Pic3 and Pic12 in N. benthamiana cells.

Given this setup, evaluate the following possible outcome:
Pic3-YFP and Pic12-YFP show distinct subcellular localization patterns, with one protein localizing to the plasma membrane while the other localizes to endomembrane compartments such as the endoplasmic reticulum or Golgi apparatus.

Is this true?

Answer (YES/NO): NO